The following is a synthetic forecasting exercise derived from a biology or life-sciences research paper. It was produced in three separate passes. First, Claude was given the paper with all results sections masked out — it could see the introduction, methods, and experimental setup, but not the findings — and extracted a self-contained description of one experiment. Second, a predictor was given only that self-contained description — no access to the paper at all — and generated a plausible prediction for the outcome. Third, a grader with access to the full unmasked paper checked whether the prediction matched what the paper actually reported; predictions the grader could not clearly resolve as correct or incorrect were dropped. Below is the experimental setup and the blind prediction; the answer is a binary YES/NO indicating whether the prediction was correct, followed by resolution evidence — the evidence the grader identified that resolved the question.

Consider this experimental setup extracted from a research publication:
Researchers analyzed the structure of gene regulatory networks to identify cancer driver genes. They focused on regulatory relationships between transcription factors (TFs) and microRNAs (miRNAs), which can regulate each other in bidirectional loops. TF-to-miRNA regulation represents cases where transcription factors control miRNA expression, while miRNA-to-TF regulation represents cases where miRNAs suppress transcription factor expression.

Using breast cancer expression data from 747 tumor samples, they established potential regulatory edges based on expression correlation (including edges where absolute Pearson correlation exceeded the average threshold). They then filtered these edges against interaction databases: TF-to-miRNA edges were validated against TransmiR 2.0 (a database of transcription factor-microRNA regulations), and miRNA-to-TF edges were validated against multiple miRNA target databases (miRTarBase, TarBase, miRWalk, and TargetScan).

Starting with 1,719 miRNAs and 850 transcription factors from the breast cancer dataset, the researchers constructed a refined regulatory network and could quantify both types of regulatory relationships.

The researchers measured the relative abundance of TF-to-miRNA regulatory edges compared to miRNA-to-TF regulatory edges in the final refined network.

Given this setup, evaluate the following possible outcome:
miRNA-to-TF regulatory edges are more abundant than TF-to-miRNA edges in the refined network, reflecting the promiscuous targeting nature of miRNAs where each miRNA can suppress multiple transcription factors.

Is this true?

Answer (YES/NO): NO